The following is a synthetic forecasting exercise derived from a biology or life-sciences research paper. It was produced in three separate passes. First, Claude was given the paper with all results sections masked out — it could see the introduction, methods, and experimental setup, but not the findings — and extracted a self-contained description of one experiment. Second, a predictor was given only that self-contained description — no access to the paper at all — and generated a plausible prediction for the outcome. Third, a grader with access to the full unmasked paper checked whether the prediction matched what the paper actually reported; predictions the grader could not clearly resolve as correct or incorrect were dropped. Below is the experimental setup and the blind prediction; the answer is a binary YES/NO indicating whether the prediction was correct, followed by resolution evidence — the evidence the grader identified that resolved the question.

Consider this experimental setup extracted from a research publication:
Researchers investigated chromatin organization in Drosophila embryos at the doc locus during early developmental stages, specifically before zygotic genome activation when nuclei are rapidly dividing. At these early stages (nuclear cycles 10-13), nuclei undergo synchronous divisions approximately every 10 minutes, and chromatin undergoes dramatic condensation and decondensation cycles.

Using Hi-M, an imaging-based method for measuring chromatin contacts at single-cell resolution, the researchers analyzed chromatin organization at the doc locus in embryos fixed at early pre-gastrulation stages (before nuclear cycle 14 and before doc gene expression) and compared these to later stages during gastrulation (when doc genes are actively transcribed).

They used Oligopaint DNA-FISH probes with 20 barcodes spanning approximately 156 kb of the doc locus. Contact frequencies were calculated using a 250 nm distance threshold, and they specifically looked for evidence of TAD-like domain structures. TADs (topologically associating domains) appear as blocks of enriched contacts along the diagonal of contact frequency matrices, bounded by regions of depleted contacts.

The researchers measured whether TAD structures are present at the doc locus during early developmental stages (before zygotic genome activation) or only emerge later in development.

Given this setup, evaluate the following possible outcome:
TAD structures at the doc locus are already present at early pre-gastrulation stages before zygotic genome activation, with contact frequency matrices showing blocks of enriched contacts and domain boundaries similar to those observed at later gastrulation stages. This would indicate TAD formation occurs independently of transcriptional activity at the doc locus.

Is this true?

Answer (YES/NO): NO